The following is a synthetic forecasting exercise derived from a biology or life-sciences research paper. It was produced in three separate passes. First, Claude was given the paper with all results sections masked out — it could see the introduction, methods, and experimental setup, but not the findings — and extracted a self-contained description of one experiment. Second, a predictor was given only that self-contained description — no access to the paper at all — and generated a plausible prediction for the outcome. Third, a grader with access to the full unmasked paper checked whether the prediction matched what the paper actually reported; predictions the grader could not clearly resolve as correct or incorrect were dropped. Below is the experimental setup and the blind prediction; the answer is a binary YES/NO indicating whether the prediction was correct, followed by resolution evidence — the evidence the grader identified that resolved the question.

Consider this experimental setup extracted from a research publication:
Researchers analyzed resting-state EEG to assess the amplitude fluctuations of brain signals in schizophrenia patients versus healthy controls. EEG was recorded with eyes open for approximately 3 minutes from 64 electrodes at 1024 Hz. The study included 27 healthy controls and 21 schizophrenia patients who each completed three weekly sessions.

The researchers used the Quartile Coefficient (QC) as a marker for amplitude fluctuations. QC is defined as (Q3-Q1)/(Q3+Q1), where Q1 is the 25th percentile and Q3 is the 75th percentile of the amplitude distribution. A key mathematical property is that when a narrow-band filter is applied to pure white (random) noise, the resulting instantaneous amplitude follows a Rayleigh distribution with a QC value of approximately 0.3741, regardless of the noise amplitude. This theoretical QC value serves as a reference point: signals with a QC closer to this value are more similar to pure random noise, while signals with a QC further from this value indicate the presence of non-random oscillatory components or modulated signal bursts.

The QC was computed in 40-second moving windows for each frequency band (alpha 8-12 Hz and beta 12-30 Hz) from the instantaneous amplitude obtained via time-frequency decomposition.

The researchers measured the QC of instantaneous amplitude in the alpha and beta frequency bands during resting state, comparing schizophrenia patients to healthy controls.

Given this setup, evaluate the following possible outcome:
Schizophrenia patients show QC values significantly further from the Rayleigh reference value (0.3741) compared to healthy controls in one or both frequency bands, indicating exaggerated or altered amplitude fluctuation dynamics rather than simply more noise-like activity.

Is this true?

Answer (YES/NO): NO